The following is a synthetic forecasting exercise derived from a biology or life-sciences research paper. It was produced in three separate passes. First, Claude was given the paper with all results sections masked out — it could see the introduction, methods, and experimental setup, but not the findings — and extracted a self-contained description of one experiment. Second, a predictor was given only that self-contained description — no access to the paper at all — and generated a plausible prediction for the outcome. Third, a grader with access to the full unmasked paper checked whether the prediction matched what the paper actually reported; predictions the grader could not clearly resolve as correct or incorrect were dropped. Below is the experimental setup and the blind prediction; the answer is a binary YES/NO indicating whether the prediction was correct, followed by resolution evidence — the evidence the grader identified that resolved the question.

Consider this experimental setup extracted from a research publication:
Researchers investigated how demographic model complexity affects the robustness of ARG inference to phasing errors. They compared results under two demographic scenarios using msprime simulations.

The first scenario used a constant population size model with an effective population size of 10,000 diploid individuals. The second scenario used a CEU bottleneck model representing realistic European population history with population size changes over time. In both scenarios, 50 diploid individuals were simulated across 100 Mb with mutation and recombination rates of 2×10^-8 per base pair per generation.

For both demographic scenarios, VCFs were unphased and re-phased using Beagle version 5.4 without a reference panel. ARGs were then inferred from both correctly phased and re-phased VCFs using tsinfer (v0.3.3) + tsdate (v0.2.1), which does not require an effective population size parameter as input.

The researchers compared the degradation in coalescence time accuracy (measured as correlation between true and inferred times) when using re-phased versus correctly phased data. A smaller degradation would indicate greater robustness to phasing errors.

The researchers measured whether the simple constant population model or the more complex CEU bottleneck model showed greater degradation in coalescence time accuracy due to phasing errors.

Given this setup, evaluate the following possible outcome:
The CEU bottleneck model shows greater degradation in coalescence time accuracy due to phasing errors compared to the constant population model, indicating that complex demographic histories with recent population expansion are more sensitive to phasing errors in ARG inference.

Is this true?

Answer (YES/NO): NO